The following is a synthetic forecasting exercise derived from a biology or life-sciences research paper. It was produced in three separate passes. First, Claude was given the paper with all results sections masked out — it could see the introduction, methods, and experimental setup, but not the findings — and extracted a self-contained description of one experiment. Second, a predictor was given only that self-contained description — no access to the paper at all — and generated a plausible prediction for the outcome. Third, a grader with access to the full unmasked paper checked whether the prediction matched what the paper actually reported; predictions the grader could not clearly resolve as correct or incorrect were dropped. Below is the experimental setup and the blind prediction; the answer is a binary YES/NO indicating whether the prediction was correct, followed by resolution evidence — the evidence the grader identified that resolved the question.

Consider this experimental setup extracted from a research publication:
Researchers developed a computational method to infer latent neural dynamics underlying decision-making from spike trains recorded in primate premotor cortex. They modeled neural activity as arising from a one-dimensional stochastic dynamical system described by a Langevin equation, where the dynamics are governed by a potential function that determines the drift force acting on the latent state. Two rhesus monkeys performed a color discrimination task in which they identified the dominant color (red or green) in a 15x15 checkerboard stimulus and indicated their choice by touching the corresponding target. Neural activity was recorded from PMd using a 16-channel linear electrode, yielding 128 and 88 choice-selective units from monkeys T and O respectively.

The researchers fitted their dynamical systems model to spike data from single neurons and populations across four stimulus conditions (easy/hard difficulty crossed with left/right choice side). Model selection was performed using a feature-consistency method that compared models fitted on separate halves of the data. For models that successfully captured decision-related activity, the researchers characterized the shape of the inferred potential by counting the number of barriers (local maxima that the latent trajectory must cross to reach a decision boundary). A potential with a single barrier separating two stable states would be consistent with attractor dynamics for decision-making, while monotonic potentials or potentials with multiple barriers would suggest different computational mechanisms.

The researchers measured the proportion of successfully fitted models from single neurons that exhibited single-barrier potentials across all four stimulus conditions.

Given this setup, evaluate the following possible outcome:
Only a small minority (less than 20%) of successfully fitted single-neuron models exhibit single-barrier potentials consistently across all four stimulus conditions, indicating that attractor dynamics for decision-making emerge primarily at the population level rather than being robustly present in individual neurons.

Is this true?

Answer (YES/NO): NO